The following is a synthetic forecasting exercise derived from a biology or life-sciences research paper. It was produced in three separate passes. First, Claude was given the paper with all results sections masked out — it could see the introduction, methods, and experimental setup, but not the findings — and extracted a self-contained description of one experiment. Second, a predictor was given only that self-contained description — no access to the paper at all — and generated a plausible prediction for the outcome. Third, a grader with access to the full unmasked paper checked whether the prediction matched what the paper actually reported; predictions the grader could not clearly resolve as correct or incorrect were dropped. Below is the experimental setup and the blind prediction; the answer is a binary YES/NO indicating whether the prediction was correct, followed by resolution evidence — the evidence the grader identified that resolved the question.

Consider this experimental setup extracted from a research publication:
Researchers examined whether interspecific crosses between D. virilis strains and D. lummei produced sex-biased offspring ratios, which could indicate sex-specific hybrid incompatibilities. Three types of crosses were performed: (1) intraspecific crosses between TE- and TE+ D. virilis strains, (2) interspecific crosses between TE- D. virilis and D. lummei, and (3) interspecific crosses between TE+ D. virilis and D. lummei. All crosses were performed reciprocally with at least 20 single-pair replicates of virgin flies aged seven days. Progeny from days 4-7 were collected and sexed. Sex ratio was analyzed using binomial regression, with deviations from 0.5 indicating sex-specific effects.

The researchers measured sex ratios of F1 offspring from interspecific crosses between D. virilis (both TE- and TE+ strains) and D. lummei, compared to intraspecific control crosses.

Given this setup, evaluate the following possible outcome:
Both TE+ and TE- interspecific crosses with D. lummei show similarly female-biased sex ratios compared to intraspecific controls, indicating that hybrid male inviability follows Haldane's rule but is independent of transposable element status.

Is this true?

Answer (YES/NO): NO